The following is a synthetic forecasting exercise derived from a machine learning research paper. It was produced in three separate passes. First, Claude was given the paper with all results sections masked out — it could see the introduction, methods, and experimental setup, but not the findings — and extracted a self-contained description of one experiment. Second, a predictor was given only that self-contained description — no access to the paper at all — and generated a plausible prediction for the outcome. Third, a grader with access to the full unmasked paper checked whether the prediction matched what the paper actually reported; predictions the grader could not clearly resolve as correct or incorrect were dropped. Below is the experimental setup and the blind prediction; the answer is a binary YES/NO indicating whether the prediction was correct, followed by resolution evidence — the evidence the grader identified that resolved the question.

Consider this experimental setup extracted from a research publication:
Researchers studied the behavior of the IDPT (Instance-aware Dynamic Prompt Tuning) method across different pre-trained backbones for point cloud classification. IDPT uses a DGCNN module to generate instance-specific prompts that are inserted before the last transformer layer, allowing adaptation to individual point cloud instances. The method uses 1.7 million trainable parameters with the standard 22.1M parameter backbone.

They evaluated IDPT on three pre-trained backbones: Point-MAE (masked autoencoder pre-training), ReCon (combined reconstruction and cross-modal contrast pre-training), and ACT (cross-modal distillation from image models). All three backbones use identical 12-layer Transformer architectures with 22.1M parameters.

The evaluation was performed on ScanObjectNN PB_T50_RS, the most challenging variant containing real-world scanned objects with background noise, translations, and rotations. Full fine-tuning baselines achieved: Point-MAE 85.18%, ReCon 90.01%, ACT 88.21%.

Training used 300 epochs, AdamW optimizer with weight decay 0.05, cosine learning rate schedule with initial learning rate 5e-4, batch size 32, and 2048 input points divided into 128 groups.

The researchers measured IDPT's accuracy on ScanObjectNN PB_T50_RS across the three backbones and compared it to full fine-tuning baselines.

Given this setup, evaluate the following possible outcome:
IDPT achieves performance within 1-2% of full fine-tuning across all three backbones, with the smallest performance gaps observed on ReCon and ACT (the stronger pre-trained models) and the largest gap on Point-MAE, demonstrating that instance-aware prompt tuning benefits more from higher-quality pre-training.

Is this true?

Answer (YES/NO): NO